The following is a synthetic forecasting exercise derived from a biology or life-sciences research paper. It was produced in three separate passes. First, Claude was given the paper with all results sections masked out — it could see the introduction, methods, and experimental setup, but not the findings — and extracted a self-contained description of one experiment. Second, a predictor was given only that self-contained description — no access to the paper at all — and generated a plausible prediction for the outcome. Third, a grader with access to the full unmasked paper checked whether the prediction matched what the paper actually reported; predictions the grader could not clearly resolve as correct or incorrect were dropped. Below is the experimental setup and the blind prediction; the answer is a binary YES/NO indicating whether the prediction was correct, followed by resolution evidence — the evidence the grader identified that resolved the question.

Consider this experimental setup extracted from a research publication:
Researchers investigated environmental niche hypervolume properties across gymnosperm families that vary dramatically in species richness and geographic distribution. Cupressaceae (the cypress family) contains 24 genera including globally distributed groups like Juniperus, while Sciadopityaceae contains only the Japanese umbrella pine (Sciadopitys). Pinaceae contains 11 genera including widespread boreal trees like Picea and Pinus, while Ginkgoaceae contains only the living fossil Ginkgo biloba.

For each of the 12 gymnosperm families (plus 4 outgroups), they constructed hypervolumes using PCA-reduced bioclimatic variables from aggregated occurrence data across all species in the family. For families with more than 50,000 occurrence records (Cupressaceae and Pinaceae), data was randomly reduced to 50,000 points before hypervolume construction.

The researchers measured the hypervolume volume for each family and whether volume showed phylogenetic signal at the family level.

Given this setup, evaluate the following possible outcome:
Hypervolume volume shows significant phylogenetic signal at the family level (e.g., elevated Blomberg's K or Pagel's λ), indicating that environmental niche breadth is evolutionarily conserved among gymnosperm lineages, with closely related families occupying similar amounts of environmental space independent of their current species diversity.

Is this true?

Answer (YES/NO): NO